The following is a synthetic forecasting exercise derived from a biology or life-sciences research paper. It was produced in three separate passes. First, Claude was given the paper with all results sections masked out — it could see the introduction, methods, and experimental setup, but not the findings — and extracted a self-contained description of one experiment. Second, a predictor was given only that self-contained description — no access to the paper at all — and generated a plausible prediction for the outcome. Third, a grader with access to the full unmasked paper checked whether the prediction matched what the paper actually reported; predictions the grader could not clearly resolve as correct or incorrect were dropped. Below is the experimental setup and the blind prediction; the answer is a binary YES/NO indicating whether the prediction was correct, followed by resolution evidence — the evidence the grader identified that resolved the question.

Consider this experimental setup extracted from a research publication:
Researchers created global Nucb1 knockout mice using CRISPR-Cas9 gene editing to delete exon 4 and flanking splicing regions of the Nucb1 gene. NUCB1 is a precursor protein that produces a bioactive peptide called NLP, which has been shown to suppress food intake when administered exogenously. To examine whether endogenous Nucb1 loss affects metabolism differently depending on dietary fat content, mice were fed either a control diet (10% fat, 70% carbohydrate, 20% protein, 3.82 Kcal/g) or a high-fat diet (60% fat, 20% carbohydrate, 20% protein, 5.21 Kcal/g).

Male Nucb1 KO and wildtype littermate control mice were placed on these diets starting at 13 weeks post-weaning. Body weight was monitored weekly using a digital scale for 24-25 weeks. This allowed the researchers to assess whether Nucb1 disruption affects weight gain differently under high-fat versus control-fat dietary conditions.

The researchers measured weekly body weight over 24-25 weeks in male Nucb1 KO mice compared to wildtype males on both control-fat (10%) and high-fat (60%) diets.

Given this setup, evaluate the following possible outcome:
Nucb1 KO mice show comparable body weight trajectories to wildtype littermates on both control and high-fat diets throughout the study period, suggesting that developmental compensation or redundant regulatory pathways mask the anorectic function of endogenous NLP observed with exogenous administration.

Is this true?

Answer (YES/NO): YES